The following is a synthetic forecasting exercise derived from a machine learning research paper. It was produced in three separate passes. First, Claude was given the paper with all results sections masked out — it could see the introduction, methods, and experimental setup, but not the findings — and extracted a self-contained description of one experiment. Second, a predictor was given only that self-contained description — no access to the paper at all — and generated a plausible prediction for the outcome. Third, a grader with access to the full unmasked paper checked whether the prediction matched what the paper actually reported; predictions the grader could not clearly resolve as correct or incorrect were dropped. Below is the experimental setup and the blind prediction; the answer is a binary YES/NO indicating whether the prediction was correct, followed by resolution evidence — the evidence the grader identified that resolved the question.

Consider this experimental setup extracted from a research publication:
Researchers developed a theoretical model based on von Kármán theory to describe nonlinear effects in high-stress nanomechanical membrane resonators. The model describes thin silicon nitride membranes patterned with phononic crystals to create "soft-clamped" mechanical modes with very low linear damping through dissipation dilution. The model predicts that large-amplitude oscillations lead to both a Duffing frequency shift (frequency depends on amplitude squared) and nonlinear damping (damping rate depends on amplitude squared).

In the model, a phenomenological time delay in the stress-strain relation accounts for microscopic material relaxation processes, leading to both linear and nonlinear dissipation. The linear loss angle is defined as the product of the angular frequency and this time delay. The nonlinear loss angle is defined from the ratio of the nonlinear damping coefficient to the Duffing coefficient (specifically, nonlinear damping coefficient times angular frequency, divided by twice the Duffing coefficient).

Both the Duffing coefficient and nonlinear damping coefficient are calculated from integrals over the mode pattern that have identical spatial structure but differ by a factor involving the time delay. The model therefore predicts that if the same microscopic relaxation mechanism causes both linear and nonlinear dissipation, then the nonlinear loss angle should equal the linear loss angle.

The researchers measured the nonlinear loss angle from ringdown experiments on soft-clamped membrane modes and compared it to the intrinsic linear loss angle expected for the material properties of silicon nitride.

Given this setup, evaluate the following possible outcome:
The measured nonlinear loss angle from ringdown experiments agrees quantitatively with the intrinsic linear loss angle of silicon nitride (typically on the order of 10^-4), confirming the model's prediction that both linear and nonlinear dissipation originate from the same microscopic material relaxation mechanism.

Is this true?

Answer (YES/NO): YES